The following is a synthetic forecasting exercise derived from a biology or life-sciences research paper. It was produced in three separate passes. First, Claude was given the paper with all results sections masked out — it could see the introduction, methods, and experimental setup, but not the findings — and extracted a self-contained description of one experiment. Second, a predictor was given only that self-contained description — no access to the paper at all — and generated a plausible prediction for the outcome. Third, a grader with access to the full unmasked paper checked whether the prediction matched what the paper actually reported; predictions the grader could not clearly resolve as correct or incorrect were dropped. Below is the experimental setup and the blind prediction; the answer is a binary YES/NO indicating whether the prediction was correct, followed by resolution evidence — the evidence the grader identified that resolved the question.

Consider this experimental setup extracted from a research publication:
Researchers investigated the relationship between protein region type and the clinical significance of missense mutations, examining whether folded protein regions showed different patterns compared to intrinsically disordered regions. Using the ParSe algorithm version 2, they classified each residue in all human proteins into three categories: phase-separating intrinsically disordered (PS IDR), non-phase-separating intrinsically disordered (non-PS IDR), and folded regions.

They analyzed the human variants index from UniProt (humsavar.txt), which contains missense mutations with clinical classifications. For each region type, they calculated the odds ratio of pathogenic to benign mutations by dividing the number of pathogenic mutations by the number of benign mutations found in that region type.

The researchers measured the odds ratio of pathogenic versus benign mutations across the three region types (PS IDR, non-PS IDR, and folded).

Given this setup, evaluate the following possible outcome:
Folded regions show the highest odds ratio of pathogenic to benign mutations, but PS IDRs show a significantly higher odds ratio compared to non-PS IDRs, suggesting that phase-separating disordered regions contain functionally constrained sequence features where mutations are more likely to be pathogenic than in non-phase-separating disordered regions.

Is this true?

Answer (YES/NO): YES